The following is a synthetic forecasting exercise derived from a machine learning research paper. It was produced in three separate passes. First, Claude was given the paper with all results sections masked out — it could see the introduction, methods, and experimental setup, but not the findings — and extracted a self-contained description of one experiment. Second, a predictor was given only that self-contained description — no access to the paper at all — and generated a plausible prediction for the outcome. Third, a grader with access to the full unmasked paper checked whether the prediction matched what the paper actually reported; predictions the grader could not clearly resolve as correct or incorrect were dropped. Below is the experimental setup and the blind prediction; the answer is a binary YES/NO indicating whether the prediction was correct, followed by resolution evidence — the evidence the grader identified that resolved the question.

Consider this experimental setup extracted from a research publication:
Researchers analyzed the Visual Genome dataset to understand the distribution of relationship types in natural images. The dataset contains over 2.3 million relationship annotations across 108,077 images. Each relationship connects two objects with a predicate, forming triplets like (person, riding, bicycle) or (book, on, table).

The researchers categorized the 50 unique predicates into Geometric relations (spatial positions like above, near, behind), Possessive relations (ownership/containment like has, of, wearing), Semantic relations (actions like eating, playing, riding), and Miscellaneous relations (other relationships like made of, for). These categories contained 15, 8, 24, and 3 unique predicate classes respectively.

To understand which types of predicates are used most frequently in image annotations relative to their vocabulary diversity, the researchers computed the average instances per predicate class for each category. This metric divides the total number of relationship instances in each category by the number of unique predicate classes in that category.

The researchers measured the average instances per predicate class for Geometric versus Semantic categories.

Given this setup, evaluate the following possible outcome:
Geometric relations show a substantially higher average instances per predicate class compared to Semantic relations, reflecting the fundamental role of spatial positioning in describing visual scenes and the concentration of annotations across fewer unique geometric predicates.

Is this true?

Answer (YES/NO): YES